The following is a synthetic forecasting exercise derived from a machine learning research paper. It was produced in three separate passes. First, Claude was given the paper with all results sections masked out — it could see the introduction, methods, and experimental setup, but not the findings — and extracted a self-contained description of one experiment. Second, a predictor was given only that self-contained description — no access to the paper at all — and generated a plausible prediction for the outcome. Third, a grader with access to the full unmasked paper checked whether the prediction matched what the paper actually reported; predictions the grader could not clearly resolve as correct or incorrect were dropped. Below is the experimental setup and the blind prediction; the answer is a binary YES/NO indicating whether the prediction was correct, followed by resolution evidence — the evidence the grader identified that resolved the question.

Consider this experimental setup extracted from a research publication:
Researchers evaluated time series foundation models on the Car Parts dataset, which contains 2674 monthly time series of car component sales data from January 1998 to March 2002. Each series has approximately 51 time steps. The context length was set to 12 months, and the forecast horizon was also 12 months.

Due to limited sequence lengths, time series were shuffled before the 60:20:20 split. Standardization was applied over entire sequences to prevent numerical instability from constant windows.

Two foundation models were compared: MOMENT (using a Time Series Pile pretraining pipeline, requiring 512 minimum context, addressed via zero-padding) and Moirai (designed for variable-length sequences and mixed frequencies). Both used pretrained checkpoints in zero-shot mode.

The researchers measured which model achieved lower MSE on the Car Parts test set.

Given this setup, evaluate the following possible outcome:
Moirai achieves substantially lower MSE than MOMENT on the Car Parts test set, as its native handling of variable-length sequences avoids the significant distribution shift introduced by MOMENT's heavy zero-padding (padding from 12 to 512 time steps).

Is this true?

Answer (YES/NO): NO